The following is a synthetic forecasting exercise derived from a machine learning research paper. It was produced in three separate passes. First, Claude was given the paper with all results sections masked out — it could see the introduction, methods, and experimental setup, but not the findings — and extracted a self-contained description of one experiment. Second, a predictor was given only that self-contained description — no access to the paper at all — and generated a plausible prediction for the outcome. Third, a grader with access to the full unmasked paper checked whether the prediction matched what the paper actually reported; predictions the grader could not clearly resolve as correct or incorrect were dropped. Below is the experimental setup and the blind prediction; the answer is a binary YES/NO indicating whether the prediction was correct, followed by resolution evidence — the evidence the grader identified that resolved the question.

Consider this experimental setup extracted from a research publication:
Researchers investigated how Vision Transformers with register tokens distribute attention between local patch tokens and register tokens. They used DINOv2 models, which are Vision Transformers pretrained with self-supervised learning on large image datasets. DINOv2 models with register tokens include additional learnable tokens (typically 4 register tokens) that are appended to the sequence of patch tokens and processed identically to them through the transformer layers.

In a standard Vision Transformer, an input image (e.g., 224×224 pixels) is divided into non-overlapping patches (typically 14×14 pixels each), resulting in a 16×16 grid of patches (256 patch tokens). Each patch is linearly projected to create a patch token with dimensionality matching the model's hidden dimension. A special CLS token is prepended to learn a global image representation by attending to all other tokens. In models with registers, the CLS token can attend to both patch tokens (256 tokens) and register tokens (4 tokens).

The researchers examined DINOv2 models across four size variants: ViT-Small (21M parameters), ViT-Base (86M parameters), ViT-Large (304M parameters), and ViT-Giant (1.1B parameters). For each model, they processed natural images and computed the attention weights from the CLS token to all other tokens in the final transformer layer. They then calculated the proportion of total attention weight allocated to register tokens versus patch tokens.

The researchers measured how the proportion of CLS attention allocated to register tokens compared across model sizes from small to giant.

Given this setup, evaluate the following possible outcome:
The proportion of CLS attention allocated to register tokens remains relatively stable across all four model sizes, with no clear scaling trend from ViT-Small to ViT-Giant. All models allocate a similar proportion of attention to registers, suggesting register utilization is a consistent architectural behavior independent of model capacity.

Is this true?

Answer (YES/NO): NO